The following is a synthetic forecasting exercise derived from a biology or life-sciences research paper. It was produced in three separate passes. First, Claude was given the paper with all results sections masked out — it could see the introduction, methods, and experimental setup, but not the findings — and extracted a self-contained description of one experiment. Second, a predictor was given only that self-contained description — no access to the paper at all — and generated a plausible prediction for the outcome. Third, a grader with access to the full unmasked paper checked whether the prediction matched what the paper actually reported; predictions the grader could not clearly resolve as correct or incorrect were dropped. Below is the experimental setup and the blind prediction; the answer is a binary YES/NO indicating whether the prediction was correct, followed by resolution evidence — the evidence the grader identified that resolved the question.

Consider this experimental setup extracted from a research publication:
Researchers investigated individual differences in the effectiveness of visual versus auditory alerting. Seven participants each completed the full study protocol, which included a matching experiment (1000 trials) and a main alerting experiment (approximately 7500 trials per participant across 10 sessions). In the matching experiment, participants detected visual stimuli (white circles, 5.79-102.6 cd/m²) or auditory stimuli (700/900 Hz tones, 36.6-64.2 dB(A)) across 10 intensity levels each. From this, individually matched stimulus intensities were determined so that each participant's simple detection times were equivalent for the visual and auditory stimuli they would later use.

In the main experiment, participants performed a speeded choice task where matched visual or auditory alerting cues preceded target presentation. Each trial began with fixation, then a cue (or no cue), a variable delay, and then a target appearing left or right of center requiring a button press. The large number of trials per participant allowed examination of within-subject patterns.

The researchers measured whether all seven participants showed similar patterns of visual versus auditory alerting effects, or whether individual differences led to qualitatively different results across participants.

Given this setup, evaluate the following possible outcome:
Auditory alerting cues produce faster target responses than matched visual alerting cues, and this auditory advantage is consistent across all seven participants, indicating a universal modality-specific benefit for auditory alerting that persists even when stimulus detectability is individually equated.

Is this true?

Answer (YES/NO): NO